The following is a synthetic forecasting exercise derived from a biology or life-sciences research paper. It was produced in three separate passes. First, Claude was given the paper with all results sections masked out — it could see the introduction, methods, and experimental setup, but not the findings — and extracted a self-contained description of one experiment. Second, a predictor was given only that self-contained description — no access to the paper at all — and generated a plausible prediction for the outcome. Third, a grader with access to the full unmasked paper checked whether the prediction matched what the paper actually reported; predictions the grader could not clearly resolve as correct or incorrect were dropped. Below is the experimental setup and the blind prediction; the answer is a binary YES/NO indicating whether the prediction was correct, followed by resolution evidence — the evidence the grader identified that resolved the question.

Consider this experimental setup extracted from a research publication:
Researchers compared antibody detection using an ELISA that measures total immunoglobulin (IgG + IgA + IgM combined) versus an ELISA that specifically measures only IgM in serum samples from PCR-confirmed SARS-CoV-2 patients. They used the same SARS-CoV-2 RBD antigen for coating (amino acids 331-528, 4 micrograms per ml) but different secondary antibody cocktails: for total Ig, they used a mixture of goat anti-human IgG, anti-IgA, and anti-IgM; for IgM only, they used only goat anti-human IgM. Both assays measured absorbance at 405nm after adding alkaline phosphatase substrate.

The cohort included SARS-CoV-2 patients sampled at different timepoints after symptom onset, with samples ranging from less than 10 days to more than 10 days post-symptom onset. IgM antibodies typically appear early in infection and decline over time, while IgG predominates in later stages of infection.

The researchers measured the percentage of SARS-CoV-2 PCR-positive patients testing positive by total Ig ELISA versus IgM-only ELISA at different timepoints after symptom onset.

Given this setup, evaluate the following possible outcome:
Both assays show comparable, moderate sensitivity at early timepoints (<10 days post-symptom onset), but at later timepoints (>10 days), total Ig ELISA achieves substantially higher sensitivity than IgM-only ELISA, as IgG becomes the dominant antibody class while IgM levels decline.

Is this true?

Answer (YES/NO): NO